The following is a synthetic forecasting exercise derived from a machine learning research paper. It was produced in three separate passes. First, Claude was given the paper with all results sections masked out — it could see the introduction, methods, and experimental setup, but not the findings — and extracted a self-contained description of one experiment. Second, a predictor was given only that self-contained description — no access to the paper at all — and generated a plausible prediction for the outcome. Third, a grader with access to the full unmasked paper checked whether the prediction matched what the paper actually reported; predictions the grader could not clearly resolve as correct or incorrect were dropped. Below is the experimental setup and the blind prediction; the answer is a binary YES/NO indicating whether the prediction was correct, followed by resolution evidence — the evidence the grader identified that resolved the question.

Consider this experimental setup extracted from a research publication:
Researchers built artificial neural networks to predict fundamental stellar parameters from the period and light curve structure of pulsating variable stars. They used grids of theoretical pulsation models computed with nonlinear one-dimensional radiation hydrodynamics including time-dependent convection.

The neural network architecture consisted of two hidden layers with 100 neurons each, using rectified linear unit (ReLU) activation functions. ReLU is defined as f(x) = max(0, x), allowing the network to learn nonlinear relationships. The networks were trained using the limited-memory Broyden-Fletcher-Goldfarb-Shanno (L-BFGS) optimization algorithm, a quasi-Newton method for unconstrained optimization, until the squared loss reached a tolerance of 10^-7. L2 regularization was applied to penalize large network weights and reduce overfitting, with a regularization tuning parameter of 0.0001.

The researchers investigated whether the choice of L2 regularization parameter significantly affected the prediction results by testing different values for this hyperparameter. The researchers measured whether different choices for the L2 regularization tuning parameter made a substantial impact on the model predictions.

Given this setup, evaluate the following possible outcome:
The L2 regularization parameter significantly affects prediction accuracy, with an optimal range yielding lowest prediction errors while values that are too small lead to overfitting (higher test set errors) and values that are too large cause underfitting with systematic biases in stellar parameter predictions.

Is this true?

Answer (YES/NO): NO